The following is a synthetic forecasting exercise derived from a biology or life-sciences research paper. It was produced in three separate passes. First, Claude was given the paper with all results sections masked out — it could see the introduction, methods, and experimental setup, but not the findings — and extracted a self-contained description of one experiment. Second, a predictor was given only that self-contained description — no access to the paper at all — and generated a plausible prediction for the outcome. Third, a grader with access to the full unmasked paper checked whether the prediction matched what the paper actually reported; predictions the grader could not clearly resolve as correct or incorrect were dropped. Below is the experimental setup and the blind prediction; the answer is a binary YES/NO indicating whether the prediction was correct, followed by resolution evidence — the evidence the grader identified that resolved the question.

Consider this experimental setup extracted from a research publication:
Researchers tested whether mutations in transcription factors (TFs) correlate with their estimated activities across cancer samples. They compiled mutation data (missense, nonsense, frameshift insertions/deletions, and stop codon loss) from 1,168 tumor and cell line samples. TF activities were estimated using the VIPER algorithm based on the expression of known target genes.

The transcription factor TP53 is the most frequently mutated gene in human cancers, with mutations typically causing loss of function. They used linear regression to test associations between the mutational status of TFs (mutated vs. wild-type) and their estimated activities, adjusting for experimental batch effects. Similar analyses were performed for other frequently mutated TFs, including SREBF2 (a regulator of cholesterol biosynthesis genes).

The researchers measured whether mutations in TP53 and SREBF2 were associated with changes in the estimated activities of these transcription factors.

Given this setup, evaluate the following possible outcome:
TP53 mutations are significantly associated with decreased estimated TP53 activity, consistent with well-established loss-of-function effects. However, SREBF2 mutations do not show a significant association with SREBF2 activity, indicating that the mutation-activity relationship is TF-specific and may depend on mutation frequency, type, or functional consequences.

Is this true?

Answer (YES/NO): NO